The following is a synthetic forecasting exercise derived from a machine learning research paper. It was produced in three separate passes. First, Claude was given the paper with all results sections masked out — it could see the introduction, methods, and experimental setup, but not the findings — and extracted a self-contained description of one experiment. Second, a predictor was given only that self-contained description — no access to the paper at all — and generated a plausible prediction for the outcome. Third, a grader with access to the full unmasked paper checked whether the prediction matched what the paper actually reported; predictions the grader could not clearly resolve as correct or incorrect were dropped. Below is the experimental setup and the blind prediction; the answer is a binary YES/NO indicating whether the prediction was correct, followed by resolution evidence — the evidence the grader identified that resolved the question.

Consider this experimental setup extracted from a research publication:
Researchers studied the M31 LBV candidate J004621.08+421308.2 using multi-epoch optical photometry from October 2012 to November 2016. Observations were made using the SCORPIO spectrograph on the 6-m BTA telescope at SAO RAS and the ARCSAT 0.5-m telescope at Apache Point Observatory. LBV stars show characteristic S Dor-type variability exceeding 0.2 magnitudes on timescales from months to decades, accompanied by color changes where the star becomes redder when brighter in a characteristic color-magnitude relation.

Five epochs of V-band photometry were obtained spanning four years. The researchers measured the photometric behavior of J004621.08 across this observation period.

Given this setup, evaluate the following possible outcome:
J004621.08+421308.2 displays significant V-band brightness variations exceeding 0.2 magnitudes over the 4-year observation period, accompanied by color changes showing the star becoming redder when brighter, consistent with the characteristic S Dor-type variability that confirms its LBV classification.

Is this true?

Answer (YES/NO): NO